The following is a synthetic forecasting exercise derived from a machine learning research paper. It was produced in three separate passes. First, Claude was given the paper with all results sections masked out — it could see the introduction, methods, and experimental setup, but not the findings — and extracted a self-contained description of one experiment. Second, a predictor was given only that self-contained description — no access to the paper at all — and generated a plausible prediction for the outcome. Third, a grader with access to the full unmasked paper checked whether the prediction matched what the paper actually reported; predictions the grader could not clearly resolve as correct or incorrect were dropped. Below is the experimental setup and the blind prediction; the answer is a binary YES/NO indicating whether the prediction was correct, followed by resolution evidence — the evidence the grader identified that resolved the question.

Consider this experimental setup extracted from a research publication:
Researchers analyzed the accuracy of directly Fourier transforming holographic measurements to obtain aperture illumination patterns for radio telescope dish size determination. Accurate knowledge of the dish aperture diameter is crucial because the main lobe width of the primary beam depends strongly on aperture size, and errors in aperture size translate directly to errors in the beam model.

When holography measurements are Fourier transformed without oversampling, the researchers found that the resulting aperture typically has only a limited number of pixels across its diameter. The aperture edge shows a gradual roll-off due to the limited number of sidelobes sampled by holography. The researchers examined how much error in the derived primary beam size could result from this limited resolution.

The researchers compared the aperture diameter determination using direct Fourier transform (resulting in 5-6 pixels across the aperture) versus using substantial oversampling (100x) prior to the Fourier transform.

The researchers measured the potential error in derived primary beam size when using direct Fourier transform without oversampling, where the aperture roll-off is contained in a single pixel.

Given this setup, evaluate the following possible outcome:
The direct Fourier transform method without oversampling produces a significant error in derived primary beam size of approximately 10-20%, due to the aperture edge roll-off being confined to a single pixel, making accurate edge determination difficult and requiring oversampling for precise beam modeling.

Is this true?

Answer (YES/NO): YES